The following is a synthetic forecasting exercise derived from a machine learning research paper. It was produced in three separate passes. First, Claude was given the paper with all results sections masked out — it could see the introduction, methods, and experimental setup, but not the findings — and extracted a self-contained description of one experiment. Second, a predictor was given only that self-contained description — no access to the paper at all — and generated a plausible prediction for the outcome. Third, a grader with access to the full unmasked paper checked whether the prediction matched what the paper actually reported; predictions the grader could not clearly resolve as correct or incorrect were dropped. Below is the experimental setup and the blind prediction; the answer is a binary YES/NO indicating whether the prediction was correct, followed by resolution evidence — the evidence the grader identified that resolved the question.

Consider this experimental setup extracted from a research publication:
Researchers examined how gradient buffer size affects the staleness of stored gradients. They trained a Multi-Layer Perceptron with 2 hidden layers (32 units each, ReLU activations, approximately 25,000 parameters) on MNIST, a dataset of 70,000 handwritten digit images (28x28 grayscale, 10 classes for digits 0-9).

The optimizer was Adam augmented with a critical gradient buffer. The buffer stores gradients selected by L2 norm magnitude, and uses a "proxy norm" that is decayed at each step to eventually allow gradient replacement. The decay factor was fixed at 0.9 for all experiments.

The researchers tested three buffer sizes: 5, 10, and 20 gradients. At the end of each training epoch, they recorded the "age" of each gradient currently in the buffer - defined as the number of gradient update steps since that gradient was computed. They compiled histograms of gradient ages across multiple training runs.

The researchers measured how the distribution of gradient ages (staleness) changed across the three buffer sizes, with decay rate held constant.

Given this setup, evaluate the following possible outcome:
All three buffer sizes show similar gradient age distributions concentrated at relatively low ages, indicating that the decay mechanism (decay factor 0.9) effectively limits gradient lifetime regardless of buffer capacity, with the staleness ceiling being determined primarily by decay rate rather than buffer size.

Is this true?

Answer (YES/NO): NO